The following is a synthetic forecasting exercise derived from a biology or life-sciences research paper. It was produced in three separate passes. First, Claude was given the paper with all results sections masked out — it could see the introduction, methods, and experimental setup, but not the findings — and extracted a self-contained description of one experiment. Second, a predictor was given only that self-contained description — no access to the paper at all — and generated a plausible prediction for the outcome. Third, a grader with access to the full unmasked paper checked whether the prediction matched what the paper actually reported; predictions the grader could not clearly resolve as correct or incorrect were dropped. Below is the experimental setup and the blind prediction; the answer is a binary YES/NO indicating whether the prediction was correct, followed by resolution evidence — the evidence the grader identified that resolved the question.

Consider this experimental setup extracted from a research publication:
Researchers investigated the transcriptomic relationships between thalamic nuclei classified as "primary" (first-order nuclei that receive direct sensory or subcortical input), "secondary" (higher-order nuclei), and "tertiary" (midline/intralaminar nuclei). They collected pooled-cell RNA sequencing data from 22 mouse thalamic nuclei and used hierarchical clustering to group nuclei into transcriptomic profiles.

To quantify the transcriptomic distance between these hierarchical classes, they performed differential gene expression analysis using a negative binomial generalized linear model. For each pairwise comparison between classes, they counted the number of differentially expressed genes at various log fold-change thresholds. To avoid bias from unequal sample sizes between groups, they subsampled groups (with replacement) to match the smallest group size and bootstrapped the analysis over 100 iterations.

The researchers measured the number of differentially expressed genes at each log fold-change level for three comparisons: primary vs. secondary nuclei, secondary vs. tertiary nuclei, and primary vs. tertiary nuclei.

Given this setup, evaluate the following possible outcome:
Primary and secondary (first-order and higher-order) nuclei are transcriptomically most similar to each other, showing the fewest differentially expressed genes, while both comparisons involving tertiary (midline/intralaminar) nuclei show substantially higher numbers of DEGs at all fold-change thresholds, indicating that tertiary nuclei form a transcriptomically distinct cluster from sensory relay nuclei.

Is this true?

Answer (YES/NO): NO